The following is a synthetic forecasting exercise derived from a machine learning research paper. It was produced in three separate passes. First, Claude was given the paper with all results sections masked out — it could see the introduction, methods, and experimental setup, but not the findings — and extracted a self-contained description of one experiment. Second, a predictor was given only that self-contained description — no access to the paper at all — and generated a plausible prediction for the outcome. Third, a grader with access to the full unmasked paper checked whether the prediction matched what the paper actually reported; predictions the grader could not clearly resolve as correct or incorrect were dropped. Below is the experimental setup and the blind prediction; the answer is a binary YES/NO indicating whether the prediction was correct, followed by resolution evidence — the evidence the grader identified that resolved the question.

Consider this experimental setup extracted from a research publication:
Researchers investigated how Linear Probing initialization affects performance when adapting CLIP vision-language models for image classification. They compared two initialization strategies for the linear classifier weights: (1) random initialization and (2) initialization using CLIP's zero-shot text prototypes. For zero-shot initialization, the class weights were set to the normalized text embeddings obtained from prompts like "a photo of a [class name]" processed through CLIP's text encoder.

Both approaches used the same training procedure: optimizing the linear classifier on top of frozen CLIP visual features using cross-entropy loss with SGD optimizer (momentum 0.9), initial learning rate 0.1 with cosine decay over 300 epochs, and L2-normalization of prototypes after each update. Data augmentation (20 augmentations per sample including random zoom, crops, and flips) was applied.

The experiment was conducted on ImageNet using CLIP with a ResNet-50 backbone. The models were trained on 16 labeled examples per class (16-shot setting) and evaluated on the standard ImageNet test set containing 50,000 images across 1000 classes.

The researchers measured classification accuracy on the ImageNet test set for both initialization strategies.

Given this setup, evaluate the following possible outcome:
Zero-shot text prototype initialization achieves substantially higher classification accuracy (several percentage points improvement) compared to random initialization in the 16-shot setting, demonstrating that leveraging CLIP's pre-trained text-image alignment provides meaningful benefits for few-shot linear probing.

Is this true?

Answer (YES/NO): YES